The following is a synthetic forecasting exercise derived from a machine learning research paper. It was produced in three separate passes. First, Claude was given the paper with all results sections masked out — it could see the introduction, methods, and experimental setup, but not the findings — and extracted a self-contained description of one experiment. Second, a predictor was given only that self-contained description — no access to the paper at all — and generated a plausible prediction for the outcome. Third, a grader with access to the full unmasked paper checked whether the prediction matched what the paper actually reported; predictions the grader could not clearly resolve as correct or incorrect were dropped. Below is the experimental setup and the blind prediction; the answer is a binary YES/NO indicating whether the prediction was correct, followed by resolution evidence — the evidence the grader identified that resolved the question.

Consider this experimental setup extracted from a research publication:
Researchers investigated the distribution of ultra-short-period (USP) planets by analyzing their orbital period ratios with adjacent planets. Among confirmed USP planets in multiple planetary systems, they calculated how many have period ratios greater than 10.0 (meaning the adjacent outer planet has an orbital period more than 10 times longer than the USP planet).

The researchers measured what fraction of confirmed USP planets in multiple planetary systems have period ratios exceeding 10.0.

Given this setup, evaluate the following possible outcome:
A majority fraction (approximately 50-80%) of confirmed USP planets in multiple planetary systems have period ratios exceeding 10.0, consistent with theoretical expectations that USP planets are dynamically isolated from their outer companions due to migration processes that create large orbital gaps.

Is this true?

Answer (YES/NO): NO